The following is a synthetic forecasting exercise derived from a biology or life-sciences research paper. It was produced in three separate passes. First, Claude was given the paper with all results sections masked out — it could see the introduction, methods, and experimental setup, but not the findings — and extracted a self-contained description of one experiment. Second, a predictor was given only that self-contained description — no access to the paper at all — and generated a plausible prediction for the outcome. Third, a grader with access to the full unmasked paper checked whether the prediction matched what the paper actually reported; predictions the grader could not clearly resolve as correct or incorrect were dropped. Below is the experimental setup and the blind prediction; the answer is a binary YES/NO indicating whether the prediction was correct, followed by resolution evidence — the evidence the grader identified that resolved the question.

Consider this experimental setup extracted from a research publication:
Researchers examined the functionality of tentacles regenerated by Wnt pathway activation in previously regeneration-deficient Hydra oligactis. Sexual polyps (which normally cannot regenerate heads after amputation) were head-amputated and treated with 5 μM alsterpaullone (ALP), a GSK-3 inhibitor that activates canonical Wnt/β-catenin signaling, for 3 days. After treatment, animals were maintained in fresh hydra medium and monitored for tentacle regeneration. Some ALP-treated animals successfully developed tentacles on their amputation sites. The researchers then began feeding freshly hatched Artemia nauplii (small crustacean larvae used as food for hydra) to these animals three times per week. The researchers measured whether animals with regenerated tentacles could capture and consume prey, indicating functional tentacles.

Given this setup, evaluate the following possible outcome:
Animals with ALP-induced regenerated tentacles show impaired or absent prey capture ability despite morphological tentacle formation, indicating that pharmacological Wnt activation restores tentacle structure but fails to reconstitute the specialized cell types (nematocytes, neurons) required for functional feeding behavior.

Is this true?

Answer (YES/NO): NO